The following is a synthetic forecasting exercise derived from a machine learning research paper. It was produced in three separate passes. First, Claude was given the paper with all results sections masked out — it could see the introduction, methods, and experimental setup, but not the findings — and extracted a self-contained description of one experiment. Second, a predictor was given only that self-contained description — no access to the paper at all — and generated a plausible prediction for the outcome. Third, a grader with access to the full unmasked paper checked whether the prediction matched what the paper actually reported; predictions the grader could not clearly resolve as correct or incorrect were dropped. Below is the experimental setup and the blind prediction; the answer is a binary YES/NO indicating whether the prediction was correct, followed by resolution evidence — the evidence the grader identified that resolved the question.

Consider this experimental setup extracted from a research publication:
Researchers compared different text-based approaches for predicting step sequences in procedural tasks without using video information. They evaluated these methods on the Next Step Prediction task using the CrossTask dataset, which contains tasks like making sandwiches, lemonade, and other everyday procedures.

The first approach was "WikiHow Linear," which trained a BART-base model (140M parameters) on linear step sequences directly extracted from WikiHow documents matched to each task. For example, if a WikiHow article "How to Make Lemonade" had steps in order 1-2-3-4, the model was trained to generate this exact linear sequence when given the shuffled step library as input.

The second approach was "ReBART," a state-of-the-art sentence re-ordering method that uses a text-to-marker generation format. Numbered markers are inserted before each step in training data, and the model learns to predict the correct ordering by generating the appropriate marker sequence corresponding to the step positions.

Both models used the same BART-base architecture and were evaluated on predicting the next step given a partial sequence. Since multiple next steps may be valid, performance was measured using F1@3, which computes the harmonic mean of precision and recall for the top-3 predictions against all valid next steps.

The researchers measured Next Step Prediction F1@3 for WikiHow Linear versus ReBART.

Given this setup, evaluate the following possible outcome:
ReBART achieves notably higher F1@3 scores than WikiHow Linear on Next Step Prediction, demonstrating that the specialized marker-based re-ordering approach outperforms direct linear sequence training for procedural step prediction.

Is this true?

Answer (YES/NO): NO